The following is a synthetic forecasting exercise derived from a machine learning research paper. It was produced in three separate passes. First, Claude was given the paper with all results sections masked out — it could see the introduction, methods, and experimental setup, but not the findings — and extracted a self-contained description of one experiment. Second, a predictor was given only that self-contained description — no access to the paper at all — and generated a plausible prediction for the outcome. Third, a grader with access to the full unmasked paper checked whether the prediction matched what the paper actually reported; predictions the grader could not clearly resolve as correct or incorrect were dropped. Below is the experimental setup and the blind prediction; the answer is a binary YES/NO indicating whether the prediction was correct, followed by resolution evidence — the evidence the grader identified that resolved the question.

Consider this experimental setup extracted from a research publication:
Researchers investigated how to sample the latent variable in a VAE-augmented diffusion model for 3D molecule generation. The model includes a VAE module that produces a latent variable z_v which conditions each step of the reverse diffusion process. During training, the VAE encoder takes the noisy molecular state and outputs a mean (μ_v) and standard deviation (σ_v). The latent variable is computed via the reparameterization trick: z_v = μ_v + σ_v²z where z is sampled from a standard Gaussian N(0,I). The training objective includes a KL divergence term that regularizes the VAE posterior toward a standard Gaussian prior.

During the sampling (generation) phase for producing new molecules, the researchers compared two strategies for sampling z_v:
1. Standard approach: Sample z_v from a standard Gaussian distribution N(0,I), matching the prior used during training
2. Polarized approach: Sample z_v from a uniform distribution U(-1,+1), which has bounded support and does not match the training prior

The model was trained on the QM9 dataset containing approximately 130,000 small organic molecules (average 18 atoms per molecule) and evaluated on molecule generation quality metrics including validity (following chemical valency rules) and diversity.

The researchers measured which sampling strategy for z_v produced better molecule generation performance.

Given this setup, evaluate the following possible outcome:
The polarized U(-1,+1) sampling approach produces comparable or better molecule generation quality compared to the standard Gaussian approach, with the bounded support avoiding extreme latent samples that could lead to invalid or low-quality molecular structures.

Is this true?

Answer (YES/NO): YES